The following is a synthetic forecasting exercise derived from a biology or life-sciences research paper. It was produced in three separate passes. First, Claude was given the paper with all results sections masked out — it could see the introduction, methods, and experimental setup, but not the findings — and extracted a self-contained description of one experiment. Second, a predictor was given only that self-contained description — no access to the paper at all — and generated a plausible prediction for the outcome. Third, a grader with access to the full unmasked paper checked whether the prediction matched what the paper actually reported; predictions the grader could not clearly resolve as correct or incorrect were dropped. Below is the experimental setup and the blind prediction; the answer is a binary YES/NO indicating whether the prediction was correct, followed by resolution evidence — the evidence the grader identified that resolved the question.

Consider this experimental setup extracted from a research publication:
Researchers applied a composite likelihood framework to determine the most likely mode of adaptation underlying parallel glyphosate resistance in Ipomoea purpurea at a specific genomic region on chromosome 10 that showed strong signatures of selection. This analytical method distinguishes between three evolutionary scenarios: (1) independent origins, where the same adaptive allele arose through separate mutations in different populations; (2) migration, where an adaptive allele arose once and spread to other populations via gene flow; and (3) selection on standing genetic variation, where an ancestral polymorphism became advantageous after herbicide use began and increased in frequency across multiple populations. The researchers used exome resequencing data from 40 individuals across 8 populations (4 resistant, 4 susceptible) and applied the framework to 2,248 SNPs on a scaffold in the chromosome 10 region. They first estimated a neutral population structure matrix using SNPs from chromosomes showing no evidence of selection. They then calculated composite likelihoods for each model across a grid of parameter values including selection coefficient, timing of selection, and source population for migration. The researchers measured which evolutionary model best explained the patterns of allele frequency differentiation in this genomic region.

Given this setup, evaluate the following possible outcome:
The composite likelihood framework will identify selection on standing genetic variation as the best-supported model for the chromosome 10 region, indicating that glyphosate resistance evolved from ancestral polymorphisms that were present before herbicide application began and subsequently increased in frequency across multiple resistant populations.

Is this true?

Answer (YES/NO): NO